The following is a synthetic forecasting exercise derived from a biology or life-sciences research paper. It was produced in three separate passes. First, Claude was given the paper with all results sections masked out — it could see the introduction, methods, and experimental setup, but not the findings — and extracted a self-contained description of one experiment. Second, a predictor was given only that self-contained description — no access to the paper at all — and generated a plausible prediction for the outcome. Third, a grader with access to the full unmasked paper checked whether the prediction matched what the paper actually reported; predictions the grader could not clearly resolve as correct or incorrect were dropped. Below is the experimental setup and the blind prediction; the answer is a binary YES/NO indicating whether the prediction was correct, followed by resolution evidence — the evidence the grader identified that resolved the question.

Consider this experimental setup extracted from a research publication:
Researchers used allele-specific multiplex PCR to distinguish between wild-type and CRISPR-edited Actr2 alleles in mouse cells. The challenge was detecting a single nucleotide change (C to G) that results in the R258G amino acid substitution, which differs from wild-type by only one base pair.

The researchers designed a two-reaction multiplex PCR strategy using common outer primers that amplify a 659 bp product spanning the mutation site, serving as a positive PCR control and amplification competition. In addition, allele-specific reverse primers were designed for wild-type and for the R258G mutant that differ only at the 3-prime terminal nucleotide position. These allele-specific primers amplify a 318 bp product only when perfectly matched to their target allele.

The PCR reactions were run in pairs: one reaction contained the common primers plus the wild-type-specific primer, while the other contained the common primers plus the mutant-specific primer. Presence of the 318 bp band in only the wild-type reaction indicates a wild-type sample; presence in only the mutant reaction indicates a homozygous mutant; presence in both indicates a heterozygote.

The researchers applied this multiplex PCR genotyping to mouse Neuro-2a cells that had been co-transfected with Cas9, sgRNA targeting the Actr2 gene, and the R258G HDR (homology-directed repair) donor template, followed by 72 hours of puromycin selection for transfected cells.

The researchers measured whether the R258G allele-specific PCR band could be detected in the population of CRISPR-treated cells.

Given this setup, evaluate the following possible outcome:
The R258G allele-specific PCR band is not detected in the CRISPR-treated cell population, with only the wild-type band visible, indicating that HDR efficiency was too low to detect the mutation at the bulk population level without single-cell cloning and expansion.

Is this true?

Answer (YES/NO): NO